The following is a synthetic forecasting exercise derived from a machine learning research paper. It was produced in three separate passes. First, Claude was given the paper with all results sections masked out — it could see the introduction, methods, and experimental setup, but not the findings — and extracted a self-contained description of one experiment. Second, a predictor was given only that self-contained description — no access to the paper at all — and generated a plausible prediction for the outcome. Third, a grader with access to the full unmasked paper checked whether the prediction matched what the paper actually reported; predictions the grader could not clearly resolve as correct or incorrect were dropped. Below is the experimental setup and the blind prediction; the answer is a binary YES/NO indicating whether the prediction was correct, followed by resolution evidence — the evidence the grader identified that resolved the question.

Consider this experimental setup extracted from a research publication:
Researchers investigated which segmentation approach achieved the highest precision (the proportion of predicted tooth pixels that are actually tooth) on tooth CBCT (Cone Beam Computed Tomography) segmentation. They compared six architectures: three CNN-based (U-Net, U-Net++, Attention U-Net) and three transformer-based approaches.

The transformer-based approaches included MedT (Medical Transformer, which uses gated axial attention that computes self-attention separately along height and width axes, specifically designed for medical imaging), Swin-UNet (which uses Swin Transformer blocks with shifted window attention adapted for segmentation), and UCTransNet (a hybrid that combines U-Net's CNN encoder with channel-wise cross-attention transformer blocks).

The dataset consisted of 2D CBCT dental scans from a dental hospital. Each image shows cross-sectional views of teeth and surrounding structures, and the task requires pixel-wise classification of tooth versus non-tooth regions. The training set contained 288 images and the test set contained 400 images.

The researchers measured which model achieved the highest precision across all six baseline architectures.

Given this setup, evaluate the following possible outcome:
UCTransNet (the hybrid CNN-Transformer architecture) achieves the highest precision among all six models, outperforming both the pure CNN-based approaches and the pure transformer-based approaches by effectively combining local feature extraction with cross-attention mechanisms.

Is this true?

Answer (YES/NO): NO